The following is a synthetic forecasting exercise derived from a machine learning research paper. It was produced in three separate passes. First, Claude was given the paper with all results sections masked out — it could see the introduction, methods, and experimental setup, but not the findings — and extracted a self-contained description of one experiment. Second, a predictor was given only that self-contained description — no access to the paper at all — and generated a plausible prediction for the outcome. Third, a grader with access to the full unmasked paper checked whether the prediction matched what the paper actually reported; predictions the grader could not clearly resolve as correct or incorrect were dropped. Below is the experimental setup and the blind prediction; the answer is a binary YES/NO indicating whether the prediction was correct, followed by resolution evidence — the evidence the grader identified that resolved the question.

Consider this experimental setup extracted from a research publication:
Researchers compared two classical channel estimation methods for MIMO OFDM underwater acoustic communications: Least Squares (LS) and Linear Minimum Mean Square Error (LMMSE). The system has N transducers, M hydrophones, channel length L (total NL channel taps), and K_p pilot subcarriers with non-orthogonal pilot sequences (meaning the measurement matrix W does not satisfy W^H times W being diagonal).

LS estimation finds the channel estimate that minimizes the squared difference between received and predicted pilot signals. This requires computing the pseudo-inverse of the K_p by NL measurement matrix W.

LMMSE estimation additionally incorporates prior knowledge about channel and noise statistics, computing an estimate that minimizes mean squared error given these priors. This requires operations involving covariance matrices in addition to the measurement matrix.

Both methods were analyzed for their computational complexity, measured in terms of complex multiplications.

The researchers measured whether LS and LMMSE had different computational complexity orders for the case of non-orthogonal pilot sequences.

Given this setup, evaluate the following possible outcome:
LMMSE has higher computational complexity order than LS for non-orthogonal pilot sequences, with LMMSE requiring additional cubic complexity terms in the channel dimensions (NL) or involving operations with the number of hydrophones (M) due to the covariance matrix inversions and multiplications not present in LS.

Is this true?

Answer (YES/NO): NO